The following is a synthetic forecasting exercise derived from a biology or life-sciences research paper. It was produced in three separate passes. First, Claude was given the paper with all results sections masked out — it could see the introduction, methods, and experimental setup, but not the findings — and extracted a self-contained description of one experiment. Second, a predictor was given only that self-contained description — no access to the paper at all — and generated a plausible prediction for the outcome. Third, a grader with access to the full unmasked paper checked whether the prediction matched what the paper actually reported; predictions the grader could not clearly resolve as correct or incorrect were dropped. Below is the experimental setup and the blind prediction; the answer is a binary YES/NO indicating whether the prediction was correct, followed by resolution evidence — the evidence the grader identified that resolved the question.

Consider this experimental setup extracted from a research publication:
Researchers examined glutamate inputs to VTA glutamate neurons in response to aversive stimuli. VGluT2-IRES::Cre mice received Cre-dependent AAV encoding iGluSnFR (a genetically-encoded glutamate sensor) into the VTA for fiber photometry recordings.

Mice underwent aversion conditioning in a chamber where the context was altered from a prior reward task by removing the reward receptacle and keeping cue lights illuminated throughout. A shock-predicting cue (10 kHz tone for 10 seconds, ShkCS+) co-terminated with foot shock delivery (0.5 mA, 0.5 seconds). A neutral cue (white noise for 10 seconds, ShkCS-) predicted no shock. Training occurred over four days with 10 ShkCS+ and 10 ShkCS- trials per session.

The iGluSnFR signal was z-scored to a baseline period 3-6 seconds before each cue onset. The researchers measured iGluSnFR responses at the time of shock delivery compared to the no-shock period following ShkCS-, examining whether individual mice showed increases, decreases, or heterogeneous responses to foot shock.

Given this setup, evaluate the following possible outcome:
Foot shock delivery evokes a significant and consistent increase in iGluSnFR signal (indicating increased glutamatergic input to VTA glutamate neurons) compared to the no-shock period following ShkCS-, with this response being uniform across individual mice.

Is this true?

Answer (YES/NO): YES